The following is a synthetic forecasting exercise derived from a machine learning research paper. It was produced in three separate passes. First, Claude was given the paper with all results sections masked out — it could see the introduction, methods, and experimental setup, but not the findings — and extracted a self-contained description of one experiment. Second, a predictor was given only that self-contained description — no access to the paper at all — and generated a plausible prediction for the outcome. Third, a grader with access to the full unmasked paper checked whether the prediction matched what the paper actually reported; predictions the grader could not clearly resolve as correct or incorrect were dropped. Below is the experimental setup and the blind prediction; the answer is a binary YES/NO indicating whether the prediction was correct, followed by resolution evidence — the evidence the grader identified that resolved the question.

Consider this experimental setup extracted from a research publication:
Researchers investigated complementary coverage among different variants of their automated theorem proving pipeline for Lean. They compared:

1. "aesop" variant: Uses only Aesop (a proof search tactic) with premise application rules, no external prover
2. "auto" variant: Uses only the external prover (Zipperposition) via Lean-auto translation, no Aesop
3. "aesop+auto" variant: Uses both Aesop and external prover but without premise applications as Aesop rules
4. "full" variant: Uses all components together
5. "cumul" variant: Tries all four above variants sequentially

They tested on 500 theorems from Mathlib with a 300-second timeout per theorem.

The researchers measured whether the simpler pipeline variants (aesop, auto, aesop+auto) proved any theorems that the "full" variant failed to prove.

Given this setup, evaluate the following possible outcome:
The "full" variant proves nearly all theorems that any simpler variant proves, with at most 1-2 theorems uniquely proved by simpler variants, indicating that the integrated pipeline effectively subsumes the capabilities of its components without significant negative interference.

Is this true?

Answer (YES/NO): NO